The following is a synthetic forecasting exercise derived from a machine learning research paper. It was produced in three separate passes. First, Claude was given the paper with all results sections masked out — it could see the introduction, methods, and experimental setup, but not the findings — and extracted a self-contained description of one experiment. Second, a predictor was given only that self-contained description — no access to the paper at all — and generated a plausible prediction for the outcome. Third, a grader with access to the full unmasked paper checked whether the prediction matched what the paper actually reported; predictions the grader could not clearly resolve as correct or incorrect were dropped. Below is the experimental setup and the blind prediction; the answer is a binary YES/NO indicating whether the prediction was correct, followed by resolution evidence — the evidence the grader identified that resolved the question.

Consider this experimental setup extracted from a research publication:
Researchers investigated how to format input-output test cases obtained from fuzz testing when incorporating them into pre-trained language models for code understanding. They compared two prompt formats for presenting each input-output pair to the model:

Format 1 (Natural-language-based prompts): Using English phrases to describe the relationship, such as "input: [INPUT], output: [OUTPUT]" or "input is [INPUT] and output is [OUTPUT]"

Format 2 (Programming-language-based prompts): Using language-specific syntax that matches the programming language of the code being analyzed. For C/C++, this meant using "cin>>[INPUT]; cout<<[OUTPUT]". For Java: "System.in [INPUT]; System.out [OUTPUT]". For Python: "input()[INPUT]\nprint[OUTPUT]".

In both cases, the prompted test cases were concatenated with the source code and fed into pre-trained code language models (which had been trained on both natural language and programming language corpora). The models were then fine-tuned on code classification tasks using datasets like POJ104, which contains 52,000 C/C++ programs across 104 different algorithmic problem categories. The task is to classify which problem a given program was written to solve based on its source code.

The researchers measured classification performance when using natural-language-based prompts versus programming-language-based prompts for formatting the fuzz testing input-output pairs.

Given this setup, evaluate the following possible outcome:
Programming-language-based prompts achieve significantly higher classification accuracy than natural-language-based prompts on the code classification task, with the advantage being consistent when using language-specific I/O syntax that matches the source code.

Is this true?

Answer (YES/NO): YES